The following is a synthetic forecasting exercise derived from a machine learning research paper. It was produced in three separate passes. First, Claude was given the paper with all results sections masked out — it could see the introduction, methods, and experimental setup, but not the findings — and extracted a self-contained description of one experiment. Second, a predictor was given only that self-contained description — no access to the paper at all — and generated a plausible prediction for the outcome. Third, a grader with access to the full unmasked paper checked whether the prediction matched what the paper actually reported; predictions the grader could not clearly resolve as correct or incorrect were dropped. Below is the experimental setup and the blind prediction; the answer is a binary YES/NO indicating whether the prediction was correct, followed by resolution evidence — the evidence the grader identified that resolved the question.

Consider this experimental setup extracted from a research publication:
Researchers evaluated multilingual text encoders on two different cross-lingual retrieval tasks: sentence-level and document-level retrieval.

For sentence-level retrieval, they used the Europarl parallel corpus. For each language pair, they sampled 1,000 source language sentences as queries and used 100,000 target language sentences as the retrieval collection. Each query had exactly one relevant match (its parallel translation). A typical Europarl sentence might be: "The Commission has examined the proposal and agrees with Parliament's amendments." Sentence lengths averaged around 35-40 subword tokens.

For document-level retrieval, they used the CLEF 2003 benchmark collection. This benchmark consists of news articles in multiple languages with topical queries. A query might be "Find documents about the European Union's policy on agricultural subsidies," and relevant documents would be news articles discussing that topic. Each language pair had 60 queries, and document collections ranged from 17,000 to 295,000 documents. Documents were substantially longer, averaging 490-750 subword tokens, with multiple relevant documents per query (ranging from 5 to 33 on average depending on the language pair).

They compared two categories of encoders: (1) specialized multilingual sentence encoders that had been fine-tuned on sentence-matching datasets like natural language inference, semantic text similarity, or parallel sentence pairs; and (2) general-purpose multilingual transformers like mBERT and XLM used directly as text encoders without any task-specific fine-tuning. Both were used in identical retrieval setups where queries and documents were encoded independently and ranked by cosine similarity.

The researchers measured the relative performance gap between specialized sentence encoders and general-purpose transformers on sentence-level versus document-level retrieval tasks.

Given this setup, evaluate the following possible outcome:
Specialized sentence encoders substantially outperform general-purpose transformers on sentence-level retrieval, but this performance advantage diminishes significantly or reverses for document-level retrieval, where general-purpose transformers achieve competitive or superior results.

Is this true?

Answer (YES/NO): NO